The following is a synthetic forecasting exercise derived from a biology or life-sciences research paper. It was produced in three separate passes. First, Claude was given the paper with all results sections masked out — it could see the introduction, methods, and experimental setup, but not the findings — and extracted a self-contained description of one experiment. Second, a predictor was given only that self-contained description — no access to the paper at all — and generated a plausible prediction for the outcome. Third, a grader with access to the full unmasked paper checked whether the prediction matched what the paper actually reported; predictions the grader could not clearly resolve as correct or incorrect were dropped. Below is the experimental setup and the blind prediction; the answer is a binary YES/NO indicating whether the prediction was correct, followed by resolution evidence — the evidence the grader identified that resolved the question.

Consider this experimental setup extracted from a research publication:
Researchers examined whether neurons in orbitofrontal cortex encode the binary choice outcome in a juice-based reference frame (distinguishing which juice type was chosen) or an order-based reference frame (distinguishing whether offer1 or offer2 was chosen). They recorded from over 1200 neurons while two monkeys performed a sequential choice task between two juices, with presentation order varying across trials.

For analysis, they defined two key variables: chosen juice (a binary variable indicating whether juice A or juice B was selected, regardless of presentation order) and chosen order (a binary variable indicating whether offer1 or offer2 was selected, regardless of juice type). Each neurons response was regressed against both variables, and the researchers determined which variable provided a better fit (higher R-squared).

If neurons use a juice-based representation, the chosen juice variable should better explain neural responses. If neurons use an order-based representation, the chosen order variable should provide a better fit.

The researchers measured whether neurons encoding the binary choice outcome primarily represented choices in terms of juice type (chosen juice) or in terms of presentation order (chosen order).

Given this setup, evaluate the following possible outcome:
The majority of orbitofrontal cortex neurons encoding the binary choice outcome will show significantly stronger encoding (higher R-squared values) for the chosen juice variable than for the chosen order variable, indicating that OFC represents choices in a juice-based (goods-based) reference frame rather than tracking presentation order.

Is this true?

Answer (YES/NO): YES